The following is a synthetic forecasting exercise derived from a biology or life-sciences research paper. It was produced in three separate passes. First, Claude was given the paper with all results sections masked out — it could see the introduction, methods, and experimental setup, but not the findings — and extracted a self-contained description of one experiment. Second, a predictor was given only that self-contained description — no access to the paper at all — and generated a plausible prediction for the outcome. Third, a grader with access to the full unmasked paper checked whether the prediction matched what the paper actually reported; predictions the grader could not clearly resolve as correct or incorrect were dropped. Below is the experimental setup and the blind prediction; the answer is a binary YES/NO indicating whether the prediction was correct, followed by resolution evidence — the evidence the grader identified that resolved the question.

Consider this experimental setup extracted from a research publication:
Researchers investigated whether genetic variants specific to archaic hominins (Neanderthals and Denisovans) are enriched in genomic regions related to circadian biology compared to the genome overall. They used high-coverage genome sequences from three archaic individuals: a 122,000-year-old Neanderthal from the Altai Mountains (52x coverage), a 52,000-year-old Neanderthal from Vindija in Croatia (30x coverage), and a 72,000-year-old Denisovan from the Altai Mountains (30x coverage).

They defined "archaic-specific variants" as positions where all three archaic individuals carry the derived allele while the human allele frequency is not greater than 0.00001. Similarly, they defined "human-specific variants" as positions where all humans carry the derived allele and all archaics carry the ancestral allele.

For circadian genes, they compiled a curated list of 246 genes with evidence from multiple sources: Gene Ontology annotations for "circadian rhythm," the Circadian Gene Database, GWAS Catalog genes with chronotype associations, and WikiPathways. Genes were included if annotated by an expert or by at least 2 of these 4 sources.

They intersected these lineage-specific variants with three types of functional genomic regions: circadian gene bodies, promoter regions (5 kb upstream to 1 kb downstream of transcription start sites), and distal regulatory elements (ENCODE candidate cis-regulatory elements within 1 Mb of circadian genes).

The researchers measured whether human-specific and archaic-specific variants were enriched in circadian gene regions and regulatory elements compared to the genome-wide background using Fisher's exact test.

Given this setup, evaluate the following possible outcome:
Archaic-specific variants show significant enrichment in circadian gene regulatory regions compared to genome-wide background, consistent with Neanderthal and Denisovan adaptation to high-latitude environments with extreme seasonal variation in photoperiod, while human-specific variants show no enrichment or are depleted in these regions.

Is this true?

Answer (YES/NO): NO